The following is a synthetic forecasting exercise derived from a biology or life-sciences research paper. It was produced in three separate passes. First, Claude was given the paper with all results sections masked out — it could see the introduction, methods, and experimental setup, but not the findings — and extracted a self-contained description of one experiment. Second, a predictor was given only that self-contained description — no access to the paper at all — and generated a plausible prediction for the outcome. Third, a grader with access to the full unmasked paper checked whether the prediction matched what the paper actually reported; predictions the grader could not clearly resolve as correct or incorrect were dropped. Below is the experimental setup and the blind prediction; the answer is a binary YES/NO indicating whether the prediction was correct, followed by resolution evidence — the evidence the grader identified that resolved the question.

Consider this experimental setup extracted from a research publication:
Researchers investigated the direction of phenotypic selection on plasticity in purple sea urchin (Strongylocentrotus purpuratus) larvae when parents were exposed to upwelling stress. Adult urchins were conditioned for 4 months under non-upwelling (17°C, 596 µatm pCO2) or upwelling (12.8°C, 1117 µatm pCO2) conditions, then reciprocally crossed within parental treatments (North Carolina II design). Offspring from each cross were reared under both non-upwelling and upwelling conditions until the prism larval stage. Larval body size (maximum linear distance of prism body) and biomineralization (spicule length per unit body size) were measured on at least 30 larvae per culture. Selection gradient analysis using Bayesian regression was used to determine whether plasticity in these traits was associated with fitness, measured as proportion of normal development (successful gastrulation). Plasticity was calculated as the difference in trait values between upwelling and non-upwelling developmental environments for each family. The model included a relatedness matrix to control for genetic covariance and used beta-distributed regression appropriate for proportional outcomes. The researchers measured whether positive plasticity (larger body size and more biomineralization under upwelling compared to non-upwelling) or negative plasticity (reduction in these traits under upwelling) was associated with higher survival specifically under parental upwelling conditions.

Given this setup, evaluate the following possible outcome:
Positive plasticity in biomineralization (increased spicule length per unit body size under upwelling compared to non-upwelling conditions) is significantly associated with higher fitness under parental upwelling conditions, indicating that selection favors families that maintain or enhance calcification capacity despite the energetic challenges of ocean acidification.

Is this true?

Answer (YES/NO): YES